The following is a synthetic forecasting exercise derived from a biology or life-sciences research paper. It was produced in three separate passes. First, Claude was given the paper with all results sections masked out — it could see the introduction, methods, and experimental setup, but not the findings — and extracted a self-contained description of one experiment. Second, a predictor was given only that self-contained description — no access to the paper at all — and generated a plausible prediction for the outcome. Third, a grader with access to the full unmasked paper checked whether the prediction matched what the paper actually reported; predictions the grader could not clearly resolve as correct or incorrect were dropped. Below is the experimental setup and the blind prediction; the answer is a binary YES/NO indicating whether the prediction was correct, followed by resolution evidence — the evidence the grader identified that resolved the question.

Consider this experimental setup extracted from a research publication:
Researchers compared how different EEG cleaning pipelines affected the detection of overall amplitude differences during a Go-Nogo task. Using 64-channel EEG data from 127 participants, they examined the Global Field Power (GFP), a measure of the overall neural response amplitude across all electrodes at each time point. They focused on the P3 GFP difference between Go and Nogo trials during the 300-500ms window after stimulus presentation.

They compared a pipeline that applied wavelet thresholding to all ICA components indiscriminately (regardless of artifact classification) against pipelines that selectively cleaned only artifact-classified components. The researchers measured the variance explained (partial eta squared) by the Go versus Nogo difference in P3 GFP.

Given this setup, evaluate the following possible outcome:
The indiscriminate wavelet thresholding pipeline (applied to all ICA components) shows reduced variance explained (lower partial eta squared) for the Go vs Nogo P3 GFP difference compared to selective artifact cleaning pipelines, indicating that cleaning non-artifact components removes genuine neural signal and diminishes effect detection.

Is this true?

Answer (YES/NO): NO